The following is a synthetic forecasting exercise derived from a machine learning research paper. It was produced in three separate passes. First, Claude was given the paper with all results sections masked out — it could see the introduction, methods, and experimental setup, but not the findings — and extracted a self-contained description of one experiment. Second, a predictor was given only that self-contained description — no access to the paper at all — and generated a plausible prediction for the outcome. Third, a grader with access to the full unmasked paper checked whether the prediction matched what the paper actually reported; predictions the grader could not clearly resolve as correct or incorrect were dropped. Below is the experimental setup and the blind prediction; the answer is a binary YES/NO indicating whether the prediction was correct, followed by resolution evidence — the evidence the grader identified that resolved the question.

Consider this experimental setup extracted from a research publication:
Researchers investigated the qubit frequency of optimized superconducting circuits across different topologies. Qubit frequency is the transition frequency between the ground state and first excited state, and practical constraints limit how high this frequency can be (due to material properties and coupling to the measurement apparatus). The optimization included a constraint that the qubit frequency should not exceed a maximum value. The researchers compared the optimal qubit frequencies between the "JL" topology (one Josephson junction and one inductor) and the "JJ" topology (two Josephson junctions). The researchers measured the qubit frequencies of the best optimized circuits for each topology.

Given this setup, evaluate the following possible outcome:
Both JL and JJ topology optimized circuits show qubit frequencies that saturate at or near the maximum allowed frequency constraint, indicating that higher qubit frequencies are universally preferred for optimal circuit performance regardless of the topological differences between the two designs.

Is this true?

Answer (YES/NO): NO